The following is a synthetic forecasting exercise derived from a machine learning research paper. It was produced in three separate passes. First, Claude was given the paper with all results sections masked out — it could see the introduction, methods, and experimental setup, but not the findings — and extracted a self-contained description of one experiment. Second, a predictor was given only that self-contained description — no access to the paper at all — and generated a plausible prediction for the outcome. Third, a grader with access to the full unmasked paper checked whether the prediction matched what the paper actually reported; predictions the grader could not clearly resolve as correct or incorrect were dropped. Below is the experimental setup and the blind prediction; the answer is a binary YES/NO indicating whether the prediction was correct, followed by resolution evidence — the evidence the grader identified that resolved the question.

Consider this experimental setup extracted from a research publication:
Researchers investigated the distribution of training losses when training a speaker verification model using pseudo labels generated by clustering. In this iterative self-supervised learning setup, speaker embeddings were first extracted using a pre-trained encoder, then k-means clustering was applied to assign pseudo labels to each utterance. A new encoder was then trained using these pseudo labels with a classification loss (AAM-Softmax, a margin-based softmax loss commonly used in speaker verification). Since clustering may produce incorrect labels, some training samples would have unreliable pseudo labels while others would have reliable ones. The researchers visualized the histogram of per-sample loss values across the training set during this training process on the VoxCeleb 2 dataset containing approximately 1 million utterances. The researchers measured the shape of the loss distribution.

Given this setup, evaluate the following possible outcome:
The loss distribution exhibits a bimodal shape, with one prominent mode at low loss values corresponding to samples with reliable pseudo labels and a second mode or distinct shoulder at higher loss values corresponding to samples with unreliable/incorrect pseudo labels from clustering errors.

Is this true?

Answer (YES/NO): YES